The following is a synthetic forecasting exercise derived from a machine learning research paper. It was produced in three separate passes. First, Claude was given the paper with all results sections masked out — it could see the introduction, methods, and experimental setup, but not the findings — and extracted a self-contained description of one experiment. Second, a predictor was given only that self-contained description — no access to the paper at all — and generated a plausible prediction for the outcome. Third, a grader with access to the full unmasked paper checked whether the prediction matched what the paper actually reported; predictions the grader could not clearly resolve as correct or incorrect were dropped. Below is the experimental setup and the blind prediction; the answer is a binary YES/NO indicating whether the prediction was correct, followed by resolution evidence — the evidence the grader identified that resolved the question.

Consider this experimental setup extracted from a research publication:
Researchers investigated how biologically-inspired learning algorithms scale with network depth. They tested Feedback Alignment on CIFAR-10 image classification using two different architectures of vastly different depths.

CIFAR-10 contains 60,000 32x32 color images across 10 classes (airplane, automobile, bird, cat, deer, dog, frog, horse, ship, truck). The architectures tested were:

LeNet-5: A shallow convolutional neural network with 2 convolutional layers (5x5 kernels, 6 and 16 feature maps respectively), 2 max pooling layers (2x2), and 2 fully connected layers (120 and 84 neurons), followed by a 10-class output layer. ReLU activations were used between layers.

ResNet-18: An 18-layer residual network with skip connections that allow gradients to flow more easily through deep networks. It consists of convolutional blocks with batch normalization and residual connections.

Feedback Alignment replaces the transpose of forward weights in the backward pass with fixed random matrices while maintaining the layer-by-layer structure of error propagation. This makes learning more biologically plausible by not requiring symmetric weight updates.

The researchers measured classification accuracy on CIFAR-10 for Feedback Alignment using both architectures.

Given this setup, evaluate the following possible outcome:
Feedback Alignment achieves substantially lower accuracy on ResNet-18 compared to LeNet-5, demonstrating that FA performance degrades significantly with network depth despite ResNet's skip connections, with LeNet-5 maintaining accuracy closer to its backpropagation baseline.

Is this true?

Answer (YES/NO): NO